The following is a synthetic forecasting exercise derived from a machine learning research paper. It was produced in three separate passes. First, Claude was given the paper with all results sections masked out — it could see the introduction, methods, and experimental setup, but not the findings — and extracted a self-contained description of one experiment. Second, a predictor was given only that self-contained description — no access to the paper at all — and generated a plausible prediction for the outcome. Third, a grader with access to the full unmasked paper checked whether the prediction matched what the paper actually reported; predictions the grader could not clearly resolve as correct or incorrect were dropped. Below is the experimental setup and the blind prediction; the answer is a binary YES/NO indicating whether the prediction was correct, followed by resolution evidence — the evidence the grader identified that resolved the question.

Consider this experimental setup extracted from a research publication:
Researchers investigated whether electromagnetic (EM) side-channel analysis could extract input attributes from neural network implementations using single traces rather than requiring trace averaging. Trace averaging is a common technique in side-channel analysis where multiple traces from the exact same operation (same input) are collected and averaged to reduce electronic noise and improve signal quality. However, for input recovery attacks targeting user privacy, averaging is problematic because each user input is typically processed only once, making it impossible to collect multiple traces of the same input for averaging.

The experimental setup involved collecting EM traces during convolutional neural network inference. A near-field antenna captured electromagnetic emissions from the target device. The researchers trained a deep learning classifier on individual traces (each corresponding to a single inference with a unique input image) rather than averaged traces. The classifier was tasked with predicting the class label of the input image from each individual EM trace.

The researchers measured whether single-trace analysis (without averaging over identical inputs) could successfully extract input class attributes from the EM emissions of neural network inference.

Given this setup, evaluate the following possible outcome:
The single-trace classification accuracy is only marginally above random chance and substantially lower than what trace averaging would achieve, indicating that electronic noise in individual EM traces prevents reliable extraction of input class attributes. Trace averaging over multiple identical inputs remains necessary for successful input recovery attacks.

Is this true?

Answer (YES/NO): NO